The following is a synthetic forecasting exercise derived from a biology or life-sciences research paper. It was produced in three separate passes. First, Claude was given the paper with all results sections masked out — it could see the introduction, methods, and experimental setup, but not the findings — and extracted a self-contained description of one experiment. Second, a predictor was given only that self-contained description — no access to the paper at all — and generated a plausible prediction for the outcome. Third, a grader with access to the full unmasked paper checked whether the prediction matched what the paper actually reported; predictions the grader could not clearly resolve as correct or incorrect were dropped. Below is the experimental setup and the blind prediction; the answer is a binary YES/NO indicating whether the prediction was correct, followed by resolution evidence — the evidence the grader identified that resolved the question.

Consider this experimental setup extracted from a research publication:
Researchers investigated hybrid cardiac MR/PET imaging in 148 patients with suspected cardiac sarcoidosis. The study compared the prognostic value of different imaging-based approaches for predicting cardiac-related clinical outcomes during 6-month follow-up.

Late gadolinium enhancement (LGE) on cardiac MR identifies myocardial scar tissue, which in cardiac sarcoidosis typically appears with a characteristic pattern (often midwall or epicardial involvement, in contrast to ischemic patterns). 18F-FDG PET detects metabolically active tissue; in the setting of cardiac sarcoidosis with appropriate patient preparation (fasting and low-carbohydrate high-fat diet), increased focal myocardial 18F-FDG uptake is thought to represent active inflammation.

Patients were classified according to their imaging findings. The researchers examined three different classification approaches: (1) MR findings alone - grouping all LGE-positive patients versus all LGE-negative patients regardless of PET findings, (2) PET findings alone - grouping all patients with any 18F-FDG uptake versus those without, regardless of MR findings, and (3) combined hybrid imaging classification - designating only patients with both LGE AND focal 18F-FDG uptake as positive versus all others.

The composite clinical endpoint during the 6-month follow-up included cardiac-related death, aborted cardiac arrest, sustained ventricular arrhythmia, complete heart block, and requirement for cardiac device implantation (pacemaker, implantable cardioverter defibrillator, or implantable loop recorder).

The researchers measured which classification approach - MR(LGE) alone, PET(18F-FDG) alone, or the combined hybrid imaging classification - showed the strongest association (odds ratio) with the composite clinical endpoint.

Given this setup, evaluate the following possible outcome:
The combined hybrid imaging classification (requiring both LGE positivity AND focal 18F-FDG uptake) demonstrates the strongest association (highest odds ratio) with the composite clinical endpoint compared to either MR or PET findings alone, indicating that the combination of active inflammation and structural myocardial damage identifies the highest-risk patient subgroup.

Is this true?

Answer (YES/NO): YES